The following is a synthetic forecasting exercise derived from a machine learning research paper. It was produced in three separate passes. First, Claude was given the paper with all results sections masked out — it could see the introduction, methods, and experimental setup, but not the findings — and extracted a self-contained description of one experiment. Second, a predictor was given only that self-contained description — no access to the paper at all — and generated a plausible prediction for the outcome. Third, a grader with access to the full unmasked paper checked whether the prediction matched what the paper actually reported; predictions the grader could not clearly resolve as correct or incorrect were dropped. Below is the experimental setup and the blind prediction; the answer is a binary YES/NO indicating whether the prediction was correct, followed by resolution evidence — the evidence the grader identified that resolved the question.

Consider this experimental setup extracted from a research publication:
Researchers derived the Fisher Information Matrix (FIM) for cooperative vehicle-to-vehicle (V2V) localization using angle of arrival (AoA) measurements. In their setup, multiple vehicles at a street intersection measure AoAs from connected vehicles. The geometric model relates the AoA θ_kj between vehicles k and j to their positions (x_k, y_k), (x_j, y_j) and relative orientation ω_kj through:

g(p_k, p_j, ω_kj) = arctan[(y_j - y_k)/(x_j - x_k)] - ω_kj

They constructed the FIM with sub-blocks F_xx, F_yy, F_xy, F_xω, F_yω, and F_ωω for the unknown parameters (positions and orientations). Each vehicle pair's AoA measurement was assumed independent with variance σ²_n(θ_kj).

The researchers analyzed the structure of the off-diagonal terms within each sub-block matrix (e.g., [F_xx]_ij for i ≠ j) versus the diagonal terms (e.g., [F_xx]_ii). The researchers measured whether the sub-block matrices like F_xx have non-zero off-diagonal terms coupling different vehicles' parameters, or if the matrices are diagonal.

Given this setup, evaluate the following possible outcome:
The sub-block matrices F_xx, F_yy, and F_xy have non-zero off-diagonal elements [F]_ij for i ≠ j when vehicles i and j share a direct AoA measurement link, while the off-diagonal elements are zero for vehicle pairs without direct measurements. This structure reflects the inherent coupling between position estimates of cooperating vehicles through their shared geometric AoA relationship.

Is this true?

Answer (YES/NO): NO